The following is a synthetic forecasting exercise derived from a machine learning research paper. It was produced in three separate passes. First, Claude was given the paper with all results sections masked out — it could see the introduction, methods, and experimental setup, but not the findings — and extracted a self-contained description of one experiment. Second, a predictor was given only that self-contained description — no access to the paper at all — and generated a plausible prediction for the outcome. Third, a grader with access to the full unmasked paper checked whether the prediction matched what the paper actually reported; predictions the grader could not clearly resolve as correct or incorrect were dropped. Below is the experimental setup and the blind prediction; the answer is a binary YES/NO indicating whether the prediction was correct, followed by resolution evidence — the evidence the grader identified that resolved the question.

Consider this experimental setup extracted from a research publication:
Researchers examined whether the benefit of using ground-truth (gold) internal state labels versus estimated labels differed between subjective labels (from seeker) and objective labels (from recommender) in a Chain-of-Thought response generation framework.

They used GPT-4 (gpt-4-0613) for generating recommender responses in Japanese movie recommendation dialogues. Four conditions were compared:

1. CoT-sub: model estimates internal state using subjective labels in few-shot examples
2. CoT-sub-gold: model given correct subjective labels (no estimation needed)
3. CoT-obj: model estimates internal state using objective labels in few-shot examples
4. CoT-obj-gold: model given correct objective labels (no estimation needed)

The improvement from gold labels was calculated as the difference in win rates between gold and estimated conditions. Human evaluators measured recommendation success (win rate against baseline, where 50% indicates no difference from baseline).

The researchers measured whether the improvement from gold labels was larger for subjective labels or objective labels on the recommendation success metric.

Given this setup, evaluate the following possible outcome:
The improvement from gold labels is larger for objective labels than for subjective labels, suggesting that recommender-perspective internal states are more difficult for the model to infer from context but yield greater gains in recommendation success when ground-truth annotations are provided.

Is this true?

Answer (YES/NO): NO